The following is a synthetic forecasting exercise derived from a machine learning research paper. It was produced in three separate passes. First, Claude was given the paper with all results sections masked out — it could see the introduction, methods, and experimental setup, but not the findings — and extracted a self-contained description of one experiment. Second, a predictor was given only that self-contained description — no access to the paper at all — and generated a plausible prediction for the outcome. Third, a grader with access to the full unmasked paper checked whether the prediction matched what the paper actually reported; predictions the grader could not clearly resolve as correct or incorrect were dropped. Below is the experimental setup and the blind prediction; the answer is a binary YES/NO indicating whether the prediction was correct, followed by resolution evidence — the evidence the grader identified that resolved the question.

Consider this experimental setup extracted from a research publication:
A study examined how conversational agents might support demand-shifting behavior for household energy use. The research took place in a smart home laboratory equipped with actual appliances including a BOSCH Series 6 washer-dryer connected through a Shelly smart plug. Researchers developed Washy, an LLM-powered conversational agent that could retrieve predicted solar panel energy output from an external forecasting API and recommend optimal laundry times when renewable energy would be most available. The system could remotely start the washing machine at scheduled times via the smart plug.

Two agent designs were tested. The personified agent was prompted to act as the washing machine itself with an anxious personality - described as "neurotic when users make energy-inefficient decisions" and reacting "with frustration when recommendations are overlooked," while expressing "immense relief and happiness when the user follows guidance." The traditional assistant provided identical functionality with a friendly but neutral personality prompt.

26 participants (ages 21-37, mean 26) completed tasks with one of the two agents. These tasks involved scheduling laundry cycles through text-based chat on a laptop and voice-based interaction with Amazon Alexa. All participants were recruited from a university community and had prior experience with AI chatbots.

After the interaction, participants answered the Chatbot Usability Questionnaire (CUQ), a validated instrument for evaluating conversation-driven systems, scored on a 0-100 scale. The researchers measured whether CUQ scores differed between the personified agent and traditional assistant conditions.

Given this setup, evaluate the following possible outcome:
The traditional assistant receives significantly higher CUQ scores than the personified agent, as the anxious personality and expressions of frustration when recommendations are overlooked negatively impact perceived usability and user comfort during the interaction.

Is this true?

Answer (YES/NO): NO